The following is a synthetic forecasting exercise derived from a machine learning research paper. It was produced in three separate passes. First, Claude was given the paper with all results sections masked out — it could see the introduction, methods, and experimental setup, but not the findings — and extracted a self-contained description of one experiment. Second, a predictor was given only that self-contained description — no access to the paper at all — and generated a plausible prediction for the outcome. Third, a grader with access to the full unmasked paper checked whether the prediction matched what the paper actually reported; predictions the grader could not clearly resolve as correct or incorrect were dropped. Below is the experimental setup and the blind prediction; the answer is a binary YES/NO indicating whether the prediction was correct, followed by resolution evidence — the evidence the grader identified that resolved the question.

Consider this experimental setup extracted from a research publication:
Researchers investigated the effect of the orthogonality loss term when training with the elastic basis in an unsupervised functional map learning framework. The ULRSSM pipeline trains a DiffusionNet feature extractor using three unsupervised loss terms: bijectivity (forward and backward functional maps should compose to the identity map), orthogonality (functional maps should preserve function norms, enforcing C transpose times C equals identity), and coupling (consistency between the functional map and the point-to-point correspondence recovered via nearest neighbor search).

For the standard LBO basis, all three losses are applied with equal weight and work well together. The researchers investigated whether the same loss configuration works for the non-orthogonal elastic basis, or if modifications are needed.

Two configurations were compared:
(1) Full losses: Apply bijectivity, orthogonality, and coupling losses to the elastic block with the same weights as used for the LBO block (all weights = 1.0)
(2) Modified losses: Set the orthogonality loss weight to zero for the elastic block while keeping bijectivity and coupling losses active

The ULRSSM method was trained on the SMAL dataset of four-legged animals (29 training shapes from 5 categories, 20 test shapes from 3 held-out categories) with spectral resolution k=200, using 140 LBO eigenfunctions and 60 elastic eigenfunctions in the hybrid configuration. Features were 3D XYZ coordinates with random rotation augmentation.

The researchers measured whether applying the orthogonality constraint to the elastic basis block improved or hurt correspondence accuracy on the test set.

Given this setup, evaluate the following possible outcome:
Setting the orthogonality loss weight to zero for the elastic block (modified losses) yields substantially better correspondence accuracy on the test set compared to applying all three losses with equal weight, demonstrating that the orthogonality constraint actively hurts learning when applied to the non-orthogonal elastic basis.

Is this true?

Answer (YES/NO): YES